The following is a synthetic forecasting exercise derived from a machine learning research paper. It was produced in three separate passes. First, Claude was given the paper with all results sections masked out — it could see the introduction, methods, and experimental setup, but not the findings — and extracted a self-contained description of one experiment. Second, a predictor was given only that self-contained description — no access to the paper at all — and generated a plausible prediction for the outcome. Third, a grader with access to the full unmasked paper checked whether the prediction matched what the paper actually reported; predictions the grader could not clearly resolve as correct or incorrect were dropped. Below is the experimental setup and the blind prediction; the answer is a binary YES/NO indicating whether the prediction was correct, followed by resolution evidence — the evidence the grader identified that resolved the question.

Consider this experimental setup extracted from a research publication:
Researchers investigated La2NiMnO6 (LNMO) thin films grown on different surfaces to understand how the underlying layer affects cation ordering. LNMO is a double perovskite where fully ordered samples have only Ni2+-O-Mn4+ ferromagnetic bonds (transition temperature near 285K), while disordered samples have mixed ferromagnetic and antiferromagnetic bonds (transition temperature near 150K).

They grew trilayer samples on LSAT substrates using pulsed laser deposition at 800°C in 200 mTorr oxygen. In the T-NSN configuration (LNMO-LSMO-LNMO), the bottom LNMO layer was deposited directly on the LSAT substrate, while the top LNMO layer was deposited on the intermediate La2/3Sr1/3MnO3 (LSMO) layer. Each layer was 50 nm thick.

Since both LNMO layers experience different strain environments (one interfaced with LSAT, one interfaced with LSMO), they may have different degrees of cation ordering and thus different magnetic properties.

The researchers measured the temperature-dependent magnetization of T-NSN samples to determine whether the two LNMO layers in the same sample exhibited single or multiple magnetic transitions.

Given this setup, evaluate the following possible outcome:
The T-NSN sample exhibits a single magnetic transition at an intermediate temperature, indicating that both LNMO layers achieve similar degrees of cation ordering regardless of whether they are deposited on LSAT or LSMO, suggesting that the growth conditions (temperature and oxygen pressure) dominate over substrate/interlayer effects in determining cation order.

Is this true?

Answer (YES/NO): NO